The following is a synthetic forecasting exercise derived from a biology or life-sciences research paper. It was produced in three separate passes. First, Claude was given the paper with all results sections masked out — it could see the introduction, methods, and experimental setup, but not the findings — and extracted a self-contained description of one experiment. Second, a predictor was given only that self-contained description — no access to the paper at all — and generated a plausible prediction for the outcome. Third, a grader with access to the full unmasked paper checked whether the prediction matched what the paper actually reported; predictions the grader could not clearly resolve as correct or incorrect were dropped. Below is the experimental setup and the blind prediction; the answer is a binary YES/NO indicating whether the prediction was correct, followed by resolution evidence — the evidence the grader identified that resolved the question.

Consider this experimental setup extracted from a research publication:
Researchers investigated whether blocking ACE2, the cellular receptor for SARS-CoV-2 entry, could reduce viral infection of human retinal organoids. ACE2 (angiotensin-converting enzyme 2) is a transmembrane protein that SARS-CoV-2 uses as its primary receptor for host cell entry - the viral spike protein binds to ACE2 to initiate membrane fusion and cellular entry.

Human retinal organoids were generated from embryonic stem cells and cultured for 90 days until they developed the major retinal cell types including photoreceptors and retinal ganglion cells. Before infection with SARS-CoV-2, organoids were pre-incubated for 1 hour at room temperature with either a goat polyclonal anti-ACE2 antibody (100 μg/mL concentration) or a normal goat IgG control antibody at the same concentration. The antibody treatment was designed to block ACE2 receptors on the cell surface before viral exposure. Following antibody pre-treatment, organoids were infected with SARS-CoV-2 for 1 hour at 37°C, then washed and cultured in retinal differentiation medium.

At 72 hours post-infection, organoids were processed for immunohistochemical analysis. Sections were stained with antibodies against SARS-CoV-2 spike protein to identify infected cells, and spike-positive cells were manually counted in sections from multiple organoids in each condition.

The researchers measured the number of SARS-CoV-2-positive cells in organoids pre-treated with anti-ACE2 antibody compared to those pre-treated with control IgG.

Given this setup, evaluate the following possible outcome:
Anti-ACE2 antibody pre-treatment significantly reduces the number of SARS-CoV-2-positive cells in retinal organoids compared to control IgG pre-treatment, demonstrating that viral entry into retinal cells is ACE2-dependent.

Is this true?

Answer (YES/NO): YES